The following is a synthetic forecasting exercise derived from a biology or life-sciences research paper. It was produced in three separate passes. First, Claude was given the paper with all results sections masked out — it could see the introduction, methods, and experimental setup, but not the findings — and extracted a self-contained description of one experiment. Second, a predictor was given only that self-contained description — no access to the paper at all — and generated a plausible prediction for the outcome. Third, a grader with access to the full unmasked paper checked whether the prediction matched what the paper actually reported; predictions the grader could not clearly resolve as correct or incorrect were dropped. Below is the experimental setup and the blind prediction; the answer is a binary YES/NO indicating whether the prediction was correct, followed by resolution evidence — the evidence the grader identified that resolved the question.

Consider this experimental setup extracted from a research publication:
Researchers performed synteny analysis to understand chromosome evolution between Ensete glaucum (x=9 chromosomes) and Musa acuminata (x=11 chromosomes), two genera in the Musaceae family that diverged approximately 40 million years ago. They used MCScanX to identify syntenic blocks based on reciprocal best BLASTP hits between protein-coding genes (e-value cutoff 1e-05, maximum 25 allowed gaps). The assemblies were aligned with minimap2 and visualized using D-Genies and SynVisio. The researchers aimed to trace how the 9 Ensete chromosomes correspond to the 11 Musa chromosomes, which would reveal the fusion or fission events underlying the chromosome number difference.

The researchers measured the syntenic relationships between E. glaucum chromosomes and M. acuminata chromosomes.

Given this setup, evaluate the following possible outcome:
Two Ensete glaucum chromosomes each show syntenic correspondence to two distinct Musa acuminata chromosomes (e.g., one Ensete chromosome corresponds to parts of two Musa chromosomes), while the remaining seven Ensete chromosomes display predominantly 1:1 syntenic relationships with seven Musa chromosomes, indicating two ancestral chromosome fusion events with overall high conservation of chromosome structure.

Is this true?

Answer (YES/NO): NO